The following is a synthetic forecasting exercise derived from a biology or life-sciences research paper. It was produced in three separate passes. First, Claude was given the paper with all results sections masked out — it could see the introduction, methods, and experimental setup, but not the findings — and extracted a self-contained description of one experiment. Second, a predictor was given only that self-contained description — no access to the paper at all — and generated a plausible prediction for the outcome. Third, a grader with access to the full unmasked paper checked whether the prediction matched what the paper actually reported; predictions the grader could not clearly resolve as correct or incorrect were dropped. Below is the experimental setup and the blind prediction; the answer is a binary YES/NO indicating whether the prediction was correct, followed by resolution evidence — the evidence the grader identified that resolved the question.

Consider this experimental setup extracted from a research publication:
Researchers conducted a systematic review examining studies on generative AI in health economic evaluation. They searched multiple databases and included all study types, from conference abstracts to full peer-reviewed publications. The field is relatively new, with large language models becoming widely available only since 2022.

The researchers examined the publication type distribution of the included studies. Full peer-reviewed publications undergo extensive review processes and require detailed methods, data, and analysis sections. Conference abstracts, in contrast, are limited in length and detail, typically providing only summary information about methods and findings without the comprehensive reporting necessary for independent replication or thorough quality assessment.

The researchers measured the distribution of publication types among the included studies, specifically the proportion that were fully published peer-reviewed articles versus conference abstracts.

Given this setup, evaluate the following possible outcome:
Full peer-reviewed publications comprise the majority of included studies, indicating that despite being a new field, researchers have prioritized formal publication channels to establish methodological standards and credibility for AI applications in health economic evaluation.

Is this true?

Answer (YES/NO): NO